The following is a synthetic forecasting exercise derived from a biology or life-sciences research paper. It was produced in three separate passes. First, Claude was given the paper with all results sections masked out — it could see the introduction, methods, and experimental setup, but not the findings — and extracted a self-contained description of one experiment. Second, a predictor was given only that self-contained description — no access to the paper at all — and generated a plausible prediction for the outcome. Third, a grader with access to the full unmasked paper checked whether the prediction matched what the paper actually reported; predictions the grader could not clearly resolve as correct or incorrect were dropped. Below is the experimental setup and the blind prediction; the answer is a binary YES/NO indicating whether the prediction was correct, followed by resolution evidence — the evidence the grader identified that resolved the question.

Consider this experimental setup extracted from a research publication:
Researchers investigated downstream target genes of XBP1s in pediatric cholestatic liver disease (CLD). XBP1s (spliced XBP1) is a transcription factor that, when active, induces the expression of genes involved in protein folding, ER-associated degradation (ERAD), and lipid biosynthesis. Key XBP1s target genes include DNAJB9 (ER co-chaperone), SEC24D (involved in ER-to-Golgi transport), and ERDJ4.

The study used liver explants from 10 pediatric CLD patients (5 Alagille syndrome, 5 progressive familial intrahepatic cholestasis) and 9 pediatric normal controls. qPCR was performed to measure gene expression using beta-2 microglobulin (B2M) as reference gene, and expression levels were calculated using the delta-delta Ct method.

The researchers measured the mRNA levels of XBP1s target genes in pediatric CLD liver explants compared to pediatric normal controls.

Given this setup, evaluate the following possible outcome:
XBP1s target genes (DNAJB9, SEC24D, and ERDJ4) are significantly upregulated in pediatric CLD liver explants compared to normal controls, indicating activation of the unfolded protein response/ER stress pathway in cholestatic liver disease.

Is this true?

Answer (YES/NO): NO